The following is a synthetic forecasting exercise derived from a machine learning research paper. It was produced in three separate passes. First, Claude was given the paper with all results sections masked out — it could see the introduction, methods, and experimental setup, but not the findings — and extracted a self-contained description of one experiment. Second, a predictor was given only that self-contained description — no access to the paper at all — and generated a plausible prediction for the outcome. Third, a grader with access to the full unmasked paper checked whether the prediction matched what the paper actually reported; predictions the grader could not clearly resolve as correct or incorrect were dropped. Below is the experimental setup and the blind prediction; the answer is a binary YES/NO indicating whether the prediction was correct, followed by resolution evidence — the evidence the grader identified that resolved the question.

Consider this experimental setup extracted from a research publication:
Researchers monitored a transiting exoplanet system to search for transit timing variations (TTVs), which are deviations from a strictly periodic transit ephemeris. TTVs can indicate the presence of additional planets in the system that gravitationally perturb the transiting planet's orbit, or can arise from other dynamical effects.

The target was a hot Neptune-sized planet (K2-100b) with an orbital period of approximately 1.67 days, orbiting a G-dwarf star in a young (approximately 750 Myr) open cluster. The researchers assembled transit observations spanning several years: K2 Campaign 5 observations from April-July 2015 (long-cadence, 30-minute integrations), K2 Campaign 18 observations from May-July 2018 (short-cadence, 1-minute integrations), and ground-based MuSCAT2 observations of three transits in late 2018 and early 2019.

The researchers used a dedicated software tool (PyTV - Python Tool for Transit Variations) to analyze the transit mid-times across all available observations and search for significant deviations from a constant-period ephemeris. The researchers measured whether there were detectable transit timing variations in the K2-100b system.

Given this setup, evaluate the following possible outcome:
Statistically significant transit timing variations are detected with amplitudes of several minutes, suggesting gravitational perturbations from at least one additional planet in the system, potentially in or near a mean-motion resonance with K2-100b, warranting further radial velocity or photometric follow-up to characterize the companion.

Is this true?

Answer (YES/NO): NO